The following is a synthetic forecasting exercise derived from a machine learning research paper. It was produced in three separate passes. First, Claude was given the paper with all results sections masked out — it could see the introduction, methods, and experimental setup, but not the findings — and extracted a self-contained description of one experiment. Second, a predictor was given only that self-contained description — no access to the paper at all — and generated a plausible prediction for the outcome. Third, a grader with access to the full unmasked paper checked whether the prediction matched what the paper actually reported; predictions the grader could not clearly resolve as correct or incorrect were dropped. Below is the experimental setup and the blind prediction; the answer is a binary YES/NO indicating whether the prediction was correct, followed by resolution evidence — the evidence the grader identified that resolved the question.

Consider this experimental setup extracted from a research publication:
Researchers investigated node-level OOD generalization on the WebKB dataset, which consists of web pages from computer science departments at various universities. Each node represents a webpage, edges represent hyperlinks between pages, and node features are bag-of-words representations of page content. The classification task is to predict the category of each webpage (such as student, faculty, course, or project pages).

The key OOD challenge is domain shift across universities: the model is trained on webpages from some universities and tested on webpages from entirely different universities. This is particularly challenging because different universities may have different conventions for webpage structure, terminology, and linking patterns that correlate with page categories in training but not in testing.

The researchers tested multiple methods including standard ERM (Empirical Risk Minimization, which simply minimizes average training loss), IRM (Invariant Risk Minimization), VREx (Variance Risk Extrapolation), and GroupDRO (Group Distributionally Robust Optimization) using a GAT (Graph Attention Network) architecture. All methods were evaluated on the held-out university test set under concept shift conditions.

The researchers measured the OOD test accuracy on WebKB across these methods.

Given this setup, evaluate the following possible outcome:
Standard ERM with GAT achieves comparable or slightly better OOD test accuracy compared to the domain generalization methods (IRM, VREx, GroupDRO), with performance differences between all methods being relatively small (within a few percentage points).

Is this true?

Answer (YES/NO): NO